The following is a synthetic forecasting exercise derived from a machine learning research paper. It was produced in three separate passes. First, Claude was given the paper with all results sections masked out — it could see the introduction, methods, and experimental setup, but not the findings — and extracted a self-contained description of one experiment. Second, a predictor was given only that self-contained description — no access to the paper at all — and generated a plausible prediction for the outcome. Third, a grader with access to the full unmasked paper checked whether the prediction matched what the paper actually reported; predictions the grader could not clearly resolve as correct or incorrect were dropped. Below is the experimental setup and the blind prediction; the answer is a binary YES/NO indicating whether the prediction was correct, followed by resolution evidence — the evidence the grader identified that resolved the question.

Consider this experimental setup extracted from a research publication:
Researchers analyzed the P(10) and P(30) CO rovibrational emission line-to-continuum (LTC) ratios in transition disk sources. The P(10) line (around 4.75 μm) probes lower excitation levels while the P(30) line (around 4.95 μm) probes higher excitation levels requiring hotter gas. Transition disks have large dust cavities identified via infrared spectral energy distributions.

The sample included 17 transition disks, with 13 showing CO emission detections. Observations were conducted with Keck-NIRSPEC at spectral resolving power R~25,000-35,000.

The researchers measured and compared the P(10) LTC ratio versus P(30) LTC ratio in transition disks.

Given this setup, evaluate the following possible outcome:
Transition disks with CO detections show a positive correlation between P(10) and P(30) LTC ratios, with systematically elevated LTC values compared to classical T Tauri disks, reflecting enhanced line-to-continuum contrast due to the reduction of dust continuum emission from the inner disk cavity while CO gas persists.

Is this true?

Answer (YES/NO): NO